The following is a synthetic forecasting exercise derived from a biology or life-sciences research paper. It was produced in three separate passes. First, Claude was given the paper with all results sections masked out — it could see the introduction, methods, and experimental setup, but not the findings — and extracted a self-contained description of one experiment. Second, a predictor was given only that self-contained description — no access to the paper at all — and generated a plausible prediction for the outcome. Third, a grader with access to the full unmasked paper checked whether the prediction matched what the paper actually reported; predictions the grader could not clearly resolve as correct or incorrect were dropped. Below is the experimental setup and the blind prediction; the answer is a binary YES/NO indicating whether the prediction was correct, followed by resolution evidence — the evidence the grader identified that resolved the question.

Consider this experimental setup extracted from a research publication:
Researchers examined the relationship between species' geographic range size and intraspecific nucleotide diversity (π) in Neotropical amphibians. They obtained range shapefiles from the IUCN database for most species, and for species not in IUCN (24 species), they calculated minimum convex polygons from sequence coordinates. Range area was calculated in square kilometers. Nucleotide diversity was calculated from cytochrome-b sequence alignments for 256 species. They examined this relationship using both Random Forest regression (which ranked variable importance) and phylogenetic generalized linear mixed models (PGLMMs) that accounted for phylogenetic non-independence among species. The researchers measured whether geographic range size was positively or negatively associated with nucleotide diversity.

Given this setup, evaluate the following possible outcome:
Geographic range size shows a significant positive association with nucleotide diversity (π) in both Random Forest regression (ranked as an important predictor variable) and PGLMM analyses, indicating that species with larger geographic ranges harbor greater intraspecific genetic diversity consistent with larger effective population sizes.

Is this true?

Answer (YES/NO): YES